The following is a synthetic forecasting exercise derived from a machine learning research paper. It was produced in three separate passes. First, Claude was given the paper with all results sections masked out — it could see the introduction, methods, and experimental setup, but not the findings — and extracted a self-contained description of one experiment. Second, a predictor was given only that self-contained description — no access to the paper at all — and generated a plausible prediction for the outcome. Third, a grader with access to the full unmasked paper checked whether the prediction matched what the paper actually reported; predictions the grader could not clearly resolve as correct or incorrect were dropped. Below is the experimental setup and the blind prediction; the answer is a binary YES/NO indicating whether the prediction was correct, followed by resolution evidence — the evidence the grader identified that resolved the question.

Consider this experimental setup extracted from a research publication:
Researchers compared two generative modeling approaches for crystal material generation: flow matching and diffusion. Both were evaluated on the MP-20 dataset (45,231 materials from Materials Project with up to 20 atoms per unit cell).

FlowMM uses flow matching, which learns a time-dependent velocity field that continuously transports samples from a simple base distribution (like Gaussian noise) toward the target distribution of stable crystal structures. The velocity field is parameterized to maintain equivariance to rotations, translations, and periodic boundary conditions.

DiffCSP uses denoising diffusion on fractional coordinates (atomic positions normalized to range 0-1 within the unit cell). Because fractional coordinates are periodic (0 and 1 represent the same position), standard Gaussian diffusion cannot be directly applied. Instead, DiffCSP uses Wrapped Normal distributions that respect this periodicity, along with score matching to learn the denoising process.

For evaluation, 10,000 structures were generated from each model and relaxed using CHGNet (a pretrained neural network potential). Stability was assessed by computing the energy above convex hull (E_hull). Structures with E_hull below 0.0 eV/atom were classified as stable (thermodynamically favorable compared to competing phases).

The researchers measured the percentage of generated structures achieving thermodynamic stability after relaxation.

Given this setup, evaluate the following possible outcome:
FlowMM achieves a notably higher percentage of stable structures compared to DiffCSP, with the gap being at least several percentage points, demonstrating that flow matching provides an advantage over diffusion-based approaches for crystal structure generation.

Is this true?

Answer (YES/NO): NO